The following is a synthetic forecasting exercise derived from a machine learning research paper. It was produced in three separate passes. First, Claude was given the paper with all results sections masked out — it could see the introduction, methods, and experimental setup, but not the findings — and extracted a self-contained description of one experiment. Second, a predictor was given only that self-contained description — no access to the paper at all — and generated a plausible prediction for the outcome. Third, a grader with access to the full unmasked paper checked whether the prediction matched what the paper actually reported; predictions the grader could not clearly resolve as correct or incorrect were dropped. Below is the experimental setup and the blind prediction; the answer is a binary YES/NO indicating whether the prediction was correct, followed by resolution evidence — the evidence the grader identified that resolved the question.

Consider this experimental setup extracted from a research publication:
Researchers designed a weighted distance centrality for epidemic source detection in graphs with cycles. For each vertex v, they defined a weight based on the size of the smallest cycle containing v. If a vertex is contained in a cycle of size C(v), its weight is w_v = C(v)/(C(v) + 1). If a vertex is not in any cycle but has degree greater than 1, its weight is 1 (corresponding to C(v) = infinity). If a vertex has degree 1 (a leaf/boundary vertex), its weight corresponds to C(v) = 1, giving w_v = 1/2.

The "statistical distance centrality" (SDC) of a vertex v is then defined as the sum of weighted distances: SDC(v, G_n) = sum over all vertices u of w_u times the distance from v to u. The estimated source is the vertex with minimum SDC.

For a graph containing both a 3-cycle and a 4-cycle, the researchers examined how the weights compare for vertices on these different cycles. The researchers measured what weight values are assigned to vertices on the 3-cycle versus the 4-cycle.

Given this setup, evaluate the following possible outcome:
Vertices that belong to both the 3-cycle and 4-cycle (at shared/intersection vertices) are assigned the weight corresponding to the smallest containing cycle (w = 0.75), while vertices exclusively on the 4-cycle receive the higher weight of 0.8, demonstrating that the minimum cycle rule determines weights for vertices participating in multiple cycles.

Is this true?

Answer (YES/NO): YES